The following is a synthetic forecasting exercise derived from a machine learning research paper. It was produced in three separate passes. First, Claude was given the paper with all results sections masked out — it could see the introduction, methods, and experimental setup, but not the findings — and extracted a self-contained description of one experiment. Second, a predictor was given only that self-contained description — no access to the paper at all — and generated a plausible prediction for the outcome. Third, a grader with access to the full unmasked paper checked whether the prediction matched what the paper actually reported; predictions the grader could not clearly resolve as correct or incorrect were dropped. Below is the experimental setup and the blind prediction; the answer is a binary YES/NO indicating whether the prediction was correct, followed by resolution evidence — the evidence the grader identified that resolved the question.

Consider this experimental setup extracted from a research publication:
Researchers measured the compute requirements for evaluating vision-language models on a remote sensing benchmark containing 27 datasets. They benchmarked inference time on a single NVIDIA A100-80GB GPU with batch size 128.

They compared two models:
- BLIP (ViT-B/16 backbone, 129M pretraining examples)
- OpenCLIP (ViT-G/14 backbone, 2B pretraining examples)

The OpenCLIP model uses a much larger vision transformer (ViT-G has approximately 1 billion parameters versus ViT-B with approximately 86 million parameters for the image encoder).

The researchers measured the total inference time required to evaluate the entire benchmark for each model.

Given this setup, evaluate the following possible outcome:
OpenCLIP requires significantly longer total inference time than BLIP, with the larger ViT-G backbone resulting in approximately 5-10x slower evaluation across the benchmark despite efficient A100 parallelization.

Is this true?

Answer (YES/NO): YES